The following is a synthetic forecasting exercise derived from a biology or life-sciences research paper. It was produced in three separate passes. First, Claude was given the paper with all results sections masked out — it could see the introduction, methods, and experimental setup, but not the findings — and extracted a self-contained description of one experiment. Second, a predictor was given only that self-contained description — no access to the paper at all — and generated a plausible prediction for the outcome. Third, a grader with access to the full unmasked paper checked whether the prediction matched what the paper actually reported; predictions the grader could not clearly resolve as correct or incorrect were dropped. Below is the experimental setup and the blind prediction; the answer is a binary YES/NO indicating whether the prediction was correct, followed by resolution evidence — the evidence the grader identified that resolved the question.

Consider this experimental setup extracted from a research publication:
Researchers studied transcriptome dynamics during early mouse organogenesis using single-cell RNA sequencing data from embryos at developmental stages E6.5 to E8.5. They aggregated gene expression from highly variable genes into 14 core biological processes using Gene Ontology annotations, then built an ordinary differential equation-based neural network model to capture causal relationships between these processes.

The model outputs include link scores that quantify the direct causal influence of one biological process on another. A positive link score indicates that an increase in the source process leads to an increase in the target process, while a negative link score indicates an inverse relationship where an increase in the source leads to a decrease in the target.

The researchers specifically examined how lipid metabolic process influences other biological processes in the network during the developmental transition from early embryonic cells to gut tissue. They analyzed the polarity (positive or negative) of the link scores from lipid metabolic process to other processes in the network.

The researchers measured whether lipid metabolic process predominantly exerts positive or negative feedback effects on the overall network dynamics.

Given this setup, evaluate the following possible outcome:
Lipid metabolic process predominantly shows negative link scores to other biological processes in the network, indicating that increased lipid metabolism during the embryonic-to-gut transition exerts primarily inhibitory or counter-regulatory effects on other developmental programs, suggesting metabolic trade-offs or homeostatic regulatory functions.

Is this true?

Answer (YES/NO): NO